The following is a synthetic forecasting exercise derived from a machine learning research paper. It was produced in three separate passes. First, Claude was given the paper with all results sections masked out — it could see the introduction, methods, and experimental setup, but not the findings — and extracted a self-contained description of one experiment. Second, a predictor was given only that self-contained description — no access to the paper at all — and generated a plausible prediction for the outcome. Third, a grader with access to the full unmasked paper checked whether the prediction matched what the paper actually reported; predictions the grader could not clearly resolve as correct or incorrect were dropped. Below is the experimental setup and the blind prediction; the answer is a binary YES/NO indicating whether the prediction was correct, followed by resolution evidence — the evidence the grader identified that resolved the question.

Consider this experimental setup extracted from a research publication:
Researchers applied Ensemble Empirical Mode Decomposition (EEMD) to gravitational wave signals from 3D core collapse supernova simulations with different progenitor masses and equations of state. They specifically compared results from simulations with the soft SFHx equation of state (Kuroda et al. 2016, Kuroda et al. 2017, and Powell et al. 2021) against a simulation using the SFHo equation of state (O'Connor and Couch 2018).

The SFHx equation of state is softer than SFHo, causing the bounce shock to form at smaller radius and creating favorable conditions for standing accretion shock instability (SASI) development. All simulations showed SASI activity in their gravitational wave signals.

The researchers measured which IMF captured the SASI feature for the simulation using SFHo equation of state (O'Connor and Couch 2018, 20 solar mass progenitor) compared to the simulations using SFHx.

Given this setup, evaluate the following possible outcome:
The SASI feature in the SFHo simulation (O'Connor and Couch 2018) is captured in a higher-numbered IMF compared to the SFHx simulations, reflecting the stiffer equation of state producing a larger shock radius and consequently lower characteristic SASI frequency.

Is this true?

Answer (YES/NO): NO